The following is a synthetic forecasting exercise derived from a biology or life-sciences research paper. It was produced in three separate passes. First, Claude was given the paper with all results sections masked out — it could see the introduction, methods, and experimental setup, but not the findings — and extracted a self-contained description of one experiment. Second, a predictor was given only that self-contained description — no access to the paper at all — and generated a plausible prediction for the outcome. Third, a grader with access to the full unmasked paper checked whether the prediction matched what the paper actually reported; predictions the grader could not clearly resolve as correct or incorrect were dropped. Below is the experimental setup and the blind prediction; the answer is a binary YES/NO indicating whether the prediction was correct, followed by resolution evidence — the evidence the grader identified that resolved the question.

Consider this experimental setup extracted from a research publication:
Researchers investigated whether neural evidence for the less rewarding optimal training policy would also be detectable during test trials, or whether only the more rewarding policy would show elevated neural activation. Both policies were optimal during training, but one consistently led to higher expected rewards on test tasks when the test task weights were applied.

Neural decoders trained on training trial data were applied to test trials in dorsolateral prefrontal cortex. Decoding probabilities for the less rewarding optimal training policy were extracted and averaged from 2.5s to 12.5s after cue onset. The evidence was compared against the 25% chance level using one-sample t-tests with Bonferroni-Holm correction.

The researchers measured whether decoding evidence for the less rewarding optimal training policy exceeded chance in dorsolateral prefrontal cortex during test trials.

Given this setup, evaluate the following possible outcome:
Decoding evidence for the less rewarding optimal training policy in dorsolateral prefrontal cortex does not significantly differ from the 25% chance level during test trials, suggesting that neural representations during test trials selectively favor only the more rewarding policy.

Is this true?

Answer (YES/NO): YES